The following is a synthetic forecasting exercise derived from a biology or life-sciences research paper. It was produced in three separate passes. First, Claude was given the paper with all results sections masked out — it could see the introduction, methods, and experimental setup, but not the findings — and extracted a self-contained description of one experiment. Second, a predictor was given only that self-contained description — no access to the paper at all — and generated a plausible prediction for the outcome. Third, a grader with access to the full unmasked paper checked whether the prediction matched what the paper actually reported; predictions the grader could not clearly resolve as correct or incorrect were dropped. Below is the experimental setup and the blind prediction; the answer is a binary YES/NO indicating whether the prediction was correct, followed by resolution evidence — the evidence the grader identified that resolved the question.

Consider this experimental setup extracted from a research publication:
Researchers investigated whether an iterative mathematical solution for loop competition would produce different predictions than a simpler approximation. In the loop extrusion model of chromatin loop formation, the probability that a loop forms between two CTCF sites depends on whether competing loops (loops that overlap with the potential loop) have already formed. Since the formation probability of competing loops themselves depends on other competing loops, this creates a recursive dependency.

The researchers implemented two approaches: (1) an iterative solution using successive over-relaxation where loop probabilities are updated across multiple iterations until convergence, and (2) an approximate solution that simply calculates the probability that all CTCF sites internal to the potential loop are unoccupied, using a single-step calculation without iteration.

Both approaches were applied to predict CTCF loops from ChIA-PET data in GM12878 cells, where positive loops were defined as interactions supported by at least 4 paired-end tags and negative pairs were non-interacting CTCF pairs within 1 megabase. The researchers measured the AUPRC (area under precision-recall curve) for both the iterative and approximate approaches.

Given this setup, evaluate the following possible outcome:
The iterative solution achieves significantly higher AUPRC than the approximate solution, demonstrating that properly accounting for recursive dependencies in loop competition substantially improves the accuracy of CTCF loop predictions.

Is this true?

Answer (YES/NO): NO